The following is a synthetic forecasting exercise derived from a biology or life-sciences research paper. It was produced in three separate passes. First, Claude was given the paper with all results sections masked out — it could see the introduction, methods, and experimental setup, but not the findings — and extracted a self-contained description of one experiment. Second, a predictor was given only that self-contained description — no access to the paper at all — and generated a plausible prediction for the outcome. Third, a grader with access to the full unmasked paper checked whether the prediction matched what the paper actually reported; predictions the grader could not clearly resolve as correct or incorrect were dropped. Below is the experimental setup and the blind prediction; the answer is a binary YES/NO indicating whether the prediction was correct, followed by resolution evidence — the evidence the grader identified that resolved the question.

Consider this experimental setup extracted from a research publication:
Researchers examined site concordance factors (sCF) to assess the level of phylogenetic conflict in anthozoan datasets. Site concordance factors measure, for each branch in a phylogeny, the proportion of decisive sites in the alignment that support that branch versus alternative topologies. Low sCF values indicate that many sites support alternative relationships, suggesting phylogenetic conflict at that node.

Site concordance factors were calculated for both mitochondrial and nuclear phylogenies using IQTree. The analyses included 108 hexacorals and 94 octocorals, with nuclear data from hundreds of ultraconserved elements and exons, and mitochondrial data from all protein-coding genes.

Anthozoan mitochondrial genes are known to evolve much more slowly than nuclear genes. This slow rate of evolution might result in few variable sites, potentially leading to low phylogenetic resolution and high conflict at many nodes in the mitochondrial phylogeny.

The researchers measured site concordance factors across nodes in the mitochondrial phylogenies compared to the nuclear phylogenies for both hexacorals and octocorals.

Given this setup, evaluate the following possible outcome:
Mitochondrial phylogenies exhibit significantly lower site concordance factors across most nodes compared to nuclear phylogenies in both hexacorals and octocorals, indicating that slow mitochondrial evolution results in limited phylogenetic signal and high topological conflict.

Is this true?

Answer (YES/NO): NO